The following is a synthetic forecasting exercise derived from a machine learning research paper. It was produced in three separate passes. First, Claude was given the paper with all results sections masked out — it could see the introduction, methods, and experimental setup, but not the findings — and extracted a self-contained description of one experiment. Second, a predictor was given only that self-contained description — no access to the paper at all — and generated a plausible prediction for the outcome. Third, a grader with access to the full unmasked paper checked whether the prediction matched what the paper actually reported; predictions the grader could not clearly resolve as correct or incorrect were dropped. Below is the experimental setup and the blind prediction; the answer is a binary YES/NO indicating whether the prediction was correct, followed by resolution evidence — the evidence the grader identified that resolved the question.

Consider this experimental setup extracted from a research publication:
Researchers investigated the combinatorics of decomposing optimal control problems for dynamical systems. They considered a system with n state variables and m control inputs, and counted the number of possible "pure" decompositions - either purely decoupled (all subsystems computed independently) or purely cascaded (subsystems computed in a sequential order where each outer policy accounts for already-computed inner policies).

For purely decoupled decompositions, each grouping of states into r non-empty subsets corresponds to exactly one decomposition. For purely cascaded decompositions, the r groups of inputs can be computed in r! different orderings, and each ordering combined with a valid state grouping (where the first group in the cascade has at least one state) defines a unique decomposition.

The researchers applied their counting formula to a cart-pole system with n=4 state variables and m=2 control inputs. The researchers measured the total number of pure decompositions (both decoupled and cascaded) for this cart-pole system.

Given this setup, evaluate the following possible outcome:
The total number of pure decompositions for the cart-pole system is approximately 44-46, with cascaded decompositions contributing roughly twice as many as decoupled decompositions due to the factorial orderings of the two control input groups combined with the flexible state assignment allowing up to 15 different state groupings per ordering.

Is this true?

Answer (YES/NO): YES